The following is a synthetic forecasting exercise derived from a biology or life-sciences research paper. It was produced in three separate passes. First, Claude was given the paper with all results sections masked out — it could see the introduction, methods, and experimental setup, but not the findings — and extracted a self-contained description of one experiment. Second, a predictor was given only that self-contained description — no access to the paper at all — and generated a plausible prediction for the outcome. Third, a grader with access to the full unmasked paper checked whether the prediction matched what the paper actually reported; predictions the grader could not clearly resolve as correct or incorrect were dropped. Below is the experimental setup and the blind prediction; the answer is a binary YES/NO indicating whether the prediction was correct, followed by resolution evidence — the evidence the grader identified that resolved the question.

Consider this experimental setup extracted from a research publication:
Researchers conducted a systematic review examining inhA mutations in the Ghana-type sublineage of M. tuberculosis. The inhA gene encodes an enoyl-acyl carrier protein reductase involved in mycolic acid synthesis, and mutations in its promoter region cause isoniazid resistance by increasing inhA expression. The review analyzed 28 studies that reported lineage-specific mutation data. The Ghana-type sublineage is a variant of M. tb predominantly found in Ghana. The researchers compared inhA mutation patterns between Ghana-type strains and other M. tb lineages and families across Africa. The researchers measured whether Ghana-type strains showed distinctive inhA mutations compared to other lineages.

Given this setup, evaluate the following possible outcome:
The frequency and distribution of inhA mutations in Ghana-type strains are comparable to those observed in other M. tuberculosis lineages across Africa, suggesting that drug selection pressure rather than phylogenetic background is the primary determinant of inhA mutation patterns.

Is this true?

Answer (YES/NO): NO